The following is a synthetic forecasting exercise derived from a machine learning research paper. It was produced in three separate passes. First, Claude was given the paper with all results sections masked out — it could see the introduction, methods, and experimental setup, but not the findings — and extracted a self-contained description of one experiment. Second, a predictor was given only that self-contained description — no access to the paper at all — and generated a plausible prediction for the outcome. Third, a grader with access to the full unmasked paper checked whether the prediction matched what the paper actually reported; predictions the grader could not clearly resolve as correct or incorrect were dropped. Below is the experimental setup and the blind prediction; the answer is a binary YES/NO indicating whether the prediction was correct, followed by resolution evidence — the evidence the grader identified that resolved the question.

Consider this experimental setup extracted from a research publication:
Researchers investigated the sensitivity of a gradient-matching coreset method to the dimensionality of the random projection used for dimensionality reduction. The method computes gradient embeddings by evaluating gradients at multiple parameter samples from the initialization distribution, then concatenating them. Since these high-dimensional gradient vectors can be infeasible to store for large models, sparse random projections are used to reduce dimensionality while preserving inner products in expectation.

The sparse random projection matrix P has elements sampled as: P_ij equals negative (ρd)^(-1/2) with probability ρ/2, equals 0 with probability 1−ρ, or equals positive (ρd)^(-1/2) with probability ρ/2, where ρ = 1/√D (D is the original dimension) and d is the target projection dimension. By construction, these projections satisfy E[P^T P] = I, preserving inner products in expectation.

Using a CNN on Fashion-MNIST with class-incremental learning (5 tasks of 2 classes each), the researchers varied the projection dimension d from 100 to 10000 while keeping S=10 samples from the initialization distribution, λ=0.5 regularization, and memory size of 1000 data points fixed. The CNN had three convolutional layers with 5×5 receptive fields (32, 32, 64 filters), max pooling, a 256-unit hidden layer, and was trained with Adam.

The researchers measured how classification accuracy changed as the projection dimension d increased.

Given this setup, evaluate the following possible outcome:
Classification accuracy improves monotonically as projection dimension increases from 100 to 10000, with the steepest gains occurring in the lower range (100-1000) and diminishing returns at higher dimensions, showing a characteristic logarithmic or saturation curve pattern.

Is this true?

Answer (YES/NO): YES